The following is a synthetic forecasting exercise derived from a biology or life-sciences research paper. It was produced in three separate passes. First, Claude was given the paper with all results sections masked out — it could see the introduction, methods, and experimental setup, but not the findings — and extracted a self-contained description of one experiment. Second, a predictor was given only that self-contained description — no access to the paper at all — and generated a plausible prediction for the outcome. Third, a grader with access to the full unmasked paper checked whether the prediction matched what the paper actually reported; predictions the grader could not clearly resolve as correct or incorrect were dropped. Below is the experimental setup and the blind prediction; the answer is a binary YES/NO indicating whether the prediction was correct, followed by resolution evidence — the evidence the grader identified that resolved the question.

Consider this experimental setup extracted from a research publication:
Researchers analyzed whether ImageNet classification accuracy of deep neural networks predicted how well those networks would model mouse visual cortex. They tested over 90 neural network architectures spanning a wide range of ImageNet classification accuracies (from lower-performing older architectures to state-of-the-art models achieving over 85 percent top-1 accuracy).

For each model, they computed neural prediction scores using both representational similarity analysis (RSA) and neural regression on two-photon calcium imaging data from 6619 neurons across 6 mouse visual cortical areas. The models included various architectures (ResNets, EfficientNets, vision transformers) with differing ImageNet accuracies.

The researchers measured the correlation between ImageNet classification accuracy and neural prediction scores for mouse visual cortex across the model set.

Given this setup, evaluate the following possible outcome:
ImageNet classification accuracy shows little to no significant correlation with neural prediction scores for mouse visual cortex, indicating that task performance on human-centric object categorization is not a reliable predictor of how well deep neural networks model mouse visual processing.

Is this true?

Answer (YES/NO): YES